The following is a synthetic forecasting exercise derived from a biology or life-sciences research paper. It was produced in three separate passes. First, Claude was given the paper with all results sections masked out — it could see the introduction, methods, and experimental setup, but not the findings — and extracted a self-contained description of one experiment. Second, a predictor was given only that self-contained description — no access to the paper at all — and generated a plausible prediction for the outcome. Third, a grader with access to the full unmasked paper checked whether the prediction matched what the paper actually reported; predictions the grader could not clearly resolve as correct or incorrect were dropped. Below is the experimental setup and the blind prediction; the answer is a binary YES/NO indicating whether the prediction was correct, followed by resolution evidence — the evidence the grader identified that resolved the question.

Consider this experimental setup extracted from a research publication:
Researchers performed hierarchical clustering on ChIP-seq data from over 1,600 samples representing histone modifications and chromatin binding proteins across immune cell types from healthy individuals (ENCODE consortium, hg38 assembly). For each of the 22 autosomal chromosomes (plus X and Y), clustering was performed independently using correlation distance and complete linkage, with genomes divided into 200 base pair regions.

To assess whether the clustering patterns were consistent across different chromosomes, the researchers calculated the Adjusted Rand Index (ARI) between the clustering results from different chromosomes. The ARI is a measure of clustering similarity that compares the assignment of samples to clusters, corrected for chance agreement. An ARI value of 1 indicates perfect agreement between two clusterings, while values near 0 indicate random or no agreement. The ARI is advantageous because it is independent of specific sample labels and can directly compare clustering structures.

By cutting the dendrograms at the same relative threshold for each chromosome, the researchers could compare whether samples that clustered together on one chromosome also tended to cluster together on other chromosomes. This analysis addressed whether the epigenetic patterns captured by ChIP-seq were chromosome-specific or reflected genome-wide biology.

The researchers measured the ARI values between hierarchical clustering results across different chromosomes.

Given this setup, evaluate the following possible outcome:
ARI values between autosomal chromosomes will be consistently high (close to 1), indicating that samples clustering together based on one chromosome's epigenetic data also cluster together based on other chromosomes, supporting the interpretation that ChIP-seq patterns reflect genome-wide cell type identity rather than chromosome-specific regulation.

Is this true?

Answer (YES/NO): NO